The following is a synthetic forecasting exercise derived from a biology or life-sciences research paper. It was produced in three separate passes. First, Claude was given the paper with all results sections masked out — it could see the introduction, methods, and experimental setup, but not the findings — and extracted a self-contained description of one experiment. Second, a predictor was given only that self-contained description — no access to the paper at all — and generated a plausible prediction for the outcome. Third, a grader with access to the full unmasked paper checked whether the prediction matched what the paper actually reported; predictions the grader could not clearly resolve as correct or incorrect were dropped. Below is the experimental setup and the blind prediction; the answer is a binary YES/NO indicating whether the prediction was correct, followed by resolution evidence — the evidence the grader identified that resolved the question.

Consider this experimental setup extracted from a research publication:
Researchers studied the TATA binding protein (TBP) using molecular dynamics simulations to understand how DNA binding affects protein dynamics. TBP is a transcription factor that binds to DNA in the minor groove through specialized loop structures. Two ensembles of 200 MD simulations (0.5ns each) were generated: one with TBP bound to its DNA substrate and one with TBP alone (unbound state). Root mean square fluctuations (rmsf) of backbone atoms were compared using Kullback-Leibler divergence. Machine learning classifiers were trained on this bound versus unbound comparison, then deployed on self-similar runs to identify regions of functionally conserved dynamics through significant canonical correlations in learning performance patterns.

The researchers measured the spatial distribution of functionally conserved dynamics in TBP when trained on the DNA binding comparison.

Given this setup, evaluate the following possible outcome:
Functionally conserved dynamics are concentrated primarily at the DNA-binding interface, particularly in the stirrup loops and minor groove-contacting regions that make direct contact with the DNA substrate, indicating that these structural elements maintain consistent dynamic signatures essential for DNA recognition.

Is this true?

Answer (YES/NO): NO